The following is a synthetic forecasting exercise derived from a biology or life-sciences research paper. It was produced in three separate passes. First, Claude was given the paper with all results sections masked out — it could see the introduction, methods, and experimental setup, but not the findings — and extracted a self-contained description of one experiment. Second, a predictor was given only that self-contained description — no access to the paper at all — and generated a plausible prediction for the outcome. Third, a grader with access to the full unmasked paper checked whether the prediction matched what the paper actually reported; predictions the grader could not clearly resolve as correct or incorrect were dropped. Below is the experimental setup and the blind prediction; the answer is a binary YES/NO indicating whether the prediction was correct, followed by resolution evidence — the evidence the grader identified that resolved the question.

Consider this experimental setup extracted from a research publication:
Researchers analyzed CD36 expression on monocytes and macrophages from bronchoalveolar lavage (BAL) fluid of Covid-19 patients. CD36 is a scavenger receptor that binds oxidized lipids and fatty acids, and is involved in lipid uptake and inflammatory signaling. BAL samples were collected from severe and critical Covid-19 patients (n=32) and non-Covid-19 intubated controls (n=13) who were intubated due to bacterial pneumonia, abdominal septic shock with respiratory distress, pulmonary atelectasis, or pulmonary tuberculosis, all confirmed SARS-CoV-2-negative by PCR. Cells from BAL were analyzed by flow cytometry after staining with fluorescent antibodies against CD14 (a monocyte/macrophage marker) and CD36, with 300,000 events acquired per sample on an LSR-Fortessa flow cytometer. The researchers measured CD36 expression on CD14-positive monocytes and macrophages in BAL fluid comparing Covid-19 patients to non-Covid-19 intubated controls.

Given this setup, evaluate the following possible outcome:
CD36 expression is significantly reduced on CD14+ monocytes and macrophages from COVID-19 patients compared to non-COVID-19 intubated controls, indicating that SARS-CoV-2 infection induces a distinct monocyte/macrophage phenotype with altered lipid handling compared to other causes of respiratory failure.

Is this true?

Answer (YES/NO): YES